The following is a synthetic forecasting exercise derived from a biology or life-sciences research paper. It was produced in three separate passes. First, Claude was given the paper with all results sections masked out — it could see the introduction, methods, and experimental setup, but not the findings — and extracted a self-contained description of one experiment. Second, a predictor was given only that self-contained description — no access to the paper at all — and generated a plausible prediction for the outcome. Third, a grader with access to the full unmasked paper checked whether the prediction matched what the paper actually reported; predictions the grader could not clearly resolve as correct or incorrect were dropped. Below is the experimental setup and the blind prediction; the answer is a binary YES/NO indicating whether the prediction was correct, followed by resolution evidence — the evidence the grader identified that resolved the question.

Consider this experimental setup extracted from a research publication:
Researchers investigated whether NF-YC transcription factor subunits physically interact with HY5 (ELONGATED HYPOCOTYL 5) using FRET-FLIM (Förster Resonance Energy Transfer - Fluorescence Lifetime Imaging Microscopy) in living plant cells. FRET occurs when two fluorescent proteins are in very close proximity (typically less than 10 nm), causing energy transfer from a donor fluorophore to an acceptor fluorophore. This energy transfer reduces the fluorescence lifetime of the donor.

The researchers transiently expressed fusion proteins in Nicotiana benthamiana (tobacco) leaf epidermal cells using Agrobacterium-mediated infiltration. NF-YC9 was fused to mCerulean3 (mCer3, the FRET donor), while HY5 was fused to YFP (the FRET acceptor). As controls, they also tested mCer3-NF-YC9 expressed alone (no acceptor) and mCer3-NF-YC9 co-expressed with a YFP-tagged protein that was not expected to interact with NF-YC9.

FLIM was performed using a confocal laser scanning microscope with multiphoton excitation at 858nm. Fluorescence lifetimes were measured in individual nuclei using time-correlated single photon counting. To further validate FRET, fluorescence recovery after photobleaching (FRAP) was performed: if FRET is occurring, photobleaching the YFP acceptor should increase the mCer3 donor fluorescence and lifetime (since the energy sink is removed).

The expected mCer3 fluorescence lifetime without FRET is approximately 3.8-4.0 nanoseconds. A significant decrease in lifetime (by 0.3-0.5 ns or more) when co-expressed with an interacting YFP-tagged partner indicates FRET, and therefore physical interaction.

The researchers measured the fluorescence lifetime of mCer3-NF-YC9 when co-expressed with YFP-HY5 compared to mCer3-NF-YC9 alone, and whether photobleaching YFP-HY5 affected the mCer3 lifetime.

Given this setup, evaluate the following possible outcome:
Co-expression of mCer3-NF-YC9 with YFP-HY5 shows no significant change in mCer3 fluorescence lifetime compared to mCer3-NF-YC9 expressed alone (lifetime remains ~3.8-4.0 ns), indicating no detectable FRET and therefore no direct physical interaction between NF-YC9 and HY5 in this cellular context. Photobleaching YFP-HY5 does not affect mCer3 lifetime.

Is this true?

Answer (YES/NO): NO